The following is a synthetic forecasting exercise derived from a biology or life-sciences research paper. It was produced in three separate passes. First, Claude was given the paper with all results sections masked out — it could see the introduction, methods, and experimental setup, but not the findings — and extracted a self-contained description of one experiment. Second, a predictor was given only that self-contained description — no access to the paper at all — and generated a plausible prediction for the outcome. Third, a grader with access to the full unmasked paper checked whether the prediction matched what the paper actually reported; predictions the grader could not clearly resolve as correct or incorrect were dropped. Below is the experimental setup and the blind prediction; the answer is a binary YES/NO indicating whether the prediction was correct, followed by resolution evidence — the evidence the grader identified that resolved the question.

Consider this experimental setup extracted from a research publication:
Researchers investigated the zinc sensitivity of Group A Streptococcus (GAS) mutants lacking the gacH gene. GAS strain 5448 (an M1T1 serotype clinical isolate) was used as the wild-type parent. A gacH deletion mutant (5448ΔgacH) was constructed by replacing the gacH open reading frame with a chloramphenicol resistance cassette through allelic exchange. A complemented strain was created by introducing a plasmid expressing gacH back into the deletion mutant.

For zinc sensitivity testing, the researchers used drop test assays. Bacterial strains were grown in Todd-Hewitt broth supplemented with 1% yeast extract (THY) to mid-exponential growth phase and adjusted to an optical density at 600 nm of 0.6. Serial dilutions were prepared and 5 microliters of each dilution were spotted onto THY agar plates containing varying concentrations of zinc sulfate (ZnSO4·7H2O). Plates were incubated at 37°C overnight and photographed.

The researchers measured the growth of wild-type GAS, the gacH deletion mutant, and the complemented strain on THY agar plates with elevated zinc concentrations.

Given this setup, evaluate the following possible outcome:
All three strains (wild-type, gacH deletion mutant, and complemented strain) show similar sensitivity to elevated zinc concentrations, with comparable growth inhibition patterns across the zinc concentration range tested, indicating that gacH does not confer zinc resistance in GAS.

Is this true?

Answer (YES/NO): NO